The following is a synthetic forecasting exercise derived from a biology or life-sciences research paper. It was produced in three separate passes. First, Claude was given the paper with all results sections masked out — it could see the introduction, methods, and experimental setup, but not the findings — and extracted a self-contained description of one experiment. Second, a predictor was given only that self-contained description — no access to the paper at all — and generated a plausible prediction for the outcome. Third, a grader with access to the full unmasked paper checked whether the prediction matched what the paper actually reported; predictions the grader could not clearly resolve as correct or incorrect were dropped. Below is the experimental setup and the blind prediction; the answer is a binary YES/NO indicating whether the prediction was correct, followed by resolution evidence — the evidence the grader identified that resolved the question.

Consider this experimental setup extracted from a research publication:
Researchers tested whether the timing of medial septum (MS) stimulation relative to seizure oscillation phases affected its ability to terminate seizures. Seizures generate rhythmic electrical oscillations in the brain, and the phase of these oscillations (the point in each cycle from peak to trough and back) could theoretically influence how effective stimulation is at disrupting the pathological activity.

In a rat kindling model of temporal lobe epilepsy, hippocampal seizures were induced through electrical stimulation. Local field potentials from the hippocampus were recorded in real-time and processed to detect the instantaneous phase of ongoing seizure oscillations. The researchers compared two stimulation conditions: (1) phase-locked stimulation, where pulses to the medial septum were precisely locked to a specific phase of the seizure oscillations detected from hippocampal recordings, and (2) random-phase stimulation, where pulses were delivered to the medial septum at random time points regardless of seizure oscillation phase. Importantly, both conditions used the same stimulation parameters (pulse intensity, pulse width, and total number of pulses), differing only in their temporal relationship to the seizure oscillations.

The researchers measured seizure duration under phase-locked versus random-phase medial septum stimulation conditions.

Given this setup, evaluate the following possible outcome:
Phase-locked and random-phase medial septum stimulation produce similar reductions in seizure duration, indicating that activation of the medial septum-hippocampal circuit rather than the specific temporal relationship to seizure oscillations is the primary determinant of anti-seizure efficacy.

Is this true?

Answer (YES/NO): NO